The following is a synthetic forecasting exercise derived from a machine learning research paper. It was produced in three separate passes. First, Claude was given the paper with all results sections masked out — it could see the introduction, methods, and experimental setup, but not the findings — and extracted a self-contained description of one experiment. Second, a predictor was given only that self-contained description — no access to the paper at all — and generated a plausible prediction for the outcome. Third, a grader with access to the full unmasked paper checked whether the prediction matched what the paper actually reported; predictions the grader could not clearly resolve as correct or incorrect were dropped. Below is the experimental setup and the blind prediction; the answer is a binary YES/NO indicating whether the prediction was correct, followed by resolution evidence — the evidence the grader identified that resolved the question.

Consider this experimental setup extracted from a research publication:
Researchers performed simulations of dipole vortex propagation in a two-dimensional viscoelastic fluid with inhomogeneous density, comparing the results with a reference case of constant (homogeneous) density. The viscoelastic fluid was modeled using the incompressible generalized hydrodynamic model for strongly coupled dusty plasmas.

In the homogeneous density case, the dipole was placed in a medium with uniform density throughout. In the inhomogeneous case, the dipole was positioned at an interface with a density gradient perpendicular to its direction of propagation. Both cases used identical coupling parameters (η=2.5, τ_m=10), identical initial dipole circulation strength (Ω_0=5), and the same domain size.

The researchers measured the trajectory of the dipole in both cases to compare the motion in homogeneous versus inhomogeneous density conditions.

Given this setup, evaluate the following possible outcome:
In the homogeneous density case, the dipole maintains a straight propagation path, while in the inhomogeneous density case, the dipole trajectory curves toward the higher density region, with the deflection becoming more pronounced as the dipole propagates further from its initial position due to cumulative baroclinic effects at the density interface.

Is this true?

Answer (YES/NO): NO